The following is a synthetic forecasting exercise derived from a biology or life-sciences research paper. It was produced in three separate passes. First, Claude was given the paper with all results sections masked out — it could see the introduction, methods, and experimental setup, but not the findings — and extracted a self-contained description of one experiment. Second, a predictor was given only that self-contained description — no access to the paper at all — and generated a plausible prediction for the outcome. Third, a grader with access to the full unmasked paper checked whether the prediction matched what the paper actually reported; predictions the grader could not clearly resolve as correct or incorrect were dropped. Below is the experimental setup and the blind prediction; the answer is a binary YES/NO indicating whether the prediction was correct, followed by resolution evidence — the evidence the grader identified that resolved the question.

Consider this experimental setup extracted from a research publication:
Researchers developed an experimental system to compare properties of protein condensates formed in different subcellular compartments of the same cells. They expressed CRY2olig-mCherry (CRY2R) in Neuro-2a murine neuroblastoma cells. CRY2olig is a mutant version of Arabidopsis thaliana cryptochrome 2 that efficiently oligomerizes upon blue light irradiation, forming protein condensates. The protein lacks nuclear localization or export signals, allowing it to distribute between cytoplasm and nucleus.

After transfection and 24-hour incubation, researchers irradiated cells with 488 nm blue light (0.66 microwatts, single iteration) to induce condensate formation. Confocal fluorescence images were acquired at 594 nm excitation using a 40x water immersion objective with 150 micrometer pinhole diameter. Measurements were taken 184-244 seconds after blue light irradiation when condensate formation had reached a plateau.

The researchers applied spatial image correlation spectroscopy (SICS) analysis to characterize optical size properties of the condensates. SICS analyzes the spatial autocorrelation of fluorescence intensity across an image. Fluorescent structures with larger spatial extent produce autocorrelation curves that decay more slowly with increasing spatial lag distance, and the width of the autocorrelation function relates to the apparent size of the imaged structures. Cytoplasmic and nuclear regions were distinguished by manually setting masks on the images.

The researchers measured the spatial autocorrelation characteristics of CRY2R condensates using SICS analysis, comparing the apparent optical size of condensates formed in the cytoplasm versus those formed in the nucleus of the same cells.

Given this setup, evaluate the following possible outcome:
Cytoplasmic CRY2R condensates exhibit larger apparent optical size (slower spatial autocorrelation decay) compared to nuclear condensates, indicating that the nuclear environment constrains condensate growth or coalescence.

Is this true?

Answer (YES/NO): NO